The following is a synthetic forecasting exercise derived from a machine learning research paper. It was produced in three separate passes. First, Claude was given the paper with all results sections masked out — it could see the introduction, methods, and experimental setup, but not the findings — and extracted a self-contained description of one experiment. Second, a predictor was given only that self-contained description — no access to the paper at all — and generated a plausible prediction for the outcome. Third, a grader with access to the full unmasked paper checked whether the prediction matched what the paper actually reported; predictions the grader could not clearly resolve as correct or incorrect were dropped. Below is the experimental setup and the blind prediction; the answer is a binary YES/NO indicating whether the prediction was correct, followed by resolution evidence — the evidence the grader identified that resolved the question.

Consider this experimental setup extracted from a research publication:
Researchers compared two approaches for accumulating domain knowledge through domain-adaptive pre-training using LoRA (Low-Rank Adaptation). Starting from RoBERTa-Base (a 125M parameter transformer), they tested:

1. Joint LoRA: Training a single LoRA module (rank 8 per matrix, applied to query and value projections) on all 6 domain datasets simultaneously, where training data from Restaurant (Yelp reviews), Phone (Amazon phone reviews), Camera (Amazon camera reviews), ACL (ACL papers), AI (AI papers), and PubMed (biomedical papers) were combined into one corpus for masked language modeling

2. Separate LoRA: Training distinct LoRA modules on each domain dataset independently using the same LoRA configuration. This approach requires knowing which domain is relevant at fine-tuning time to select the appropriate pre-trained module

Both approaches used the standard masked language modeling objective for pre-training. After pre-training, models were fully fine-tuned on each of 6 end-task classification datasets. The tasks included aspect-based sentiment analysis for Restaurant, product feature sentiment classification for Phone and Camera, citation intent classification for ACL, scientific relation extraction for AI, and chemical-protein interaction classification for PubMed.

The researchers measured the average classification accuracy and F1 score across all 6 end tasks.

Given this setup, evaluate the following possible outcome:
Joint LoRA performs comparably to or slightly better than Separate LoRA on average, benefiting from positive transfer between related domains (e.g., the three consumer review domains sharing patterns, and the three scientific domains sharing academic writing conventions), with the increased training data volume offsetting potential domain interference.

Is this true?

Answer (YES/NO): NO